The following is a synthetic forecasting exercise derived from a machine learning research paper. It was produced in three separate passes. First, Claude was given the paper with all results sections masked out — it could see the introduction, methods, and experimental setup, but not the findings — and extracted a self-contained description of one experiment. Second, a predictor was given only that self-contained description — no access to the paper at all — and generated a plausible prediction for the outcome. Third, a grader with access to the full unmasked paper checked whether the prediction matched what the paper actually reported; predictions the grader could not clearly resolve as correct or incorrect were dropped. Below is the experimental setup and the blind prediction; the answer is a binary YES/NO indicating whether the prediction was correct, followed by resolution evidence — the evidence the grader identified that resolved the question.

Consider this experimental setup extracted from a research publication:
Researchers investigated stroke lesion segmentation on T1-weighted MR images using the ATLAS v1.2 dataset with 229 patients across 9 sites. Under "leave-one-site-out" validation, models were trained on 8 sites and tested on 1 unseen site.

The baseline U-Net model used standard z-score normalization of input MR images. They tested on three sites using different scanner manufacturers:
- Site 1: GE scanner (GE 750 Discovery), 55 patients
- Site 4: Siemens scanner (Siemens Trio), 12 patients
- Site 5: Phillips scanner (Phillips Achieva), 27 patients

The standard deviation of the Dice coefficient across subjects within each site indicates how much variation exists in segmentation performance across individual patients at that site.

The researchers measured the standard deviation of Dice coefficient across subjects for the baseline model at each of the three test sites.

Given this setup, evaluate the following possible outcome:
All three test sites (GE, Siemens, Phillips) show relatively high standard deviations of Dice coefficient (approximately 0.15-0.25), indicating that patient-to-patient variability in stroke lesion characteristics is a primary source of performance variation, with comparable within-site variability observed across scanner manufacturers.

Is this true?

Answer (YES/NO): NO